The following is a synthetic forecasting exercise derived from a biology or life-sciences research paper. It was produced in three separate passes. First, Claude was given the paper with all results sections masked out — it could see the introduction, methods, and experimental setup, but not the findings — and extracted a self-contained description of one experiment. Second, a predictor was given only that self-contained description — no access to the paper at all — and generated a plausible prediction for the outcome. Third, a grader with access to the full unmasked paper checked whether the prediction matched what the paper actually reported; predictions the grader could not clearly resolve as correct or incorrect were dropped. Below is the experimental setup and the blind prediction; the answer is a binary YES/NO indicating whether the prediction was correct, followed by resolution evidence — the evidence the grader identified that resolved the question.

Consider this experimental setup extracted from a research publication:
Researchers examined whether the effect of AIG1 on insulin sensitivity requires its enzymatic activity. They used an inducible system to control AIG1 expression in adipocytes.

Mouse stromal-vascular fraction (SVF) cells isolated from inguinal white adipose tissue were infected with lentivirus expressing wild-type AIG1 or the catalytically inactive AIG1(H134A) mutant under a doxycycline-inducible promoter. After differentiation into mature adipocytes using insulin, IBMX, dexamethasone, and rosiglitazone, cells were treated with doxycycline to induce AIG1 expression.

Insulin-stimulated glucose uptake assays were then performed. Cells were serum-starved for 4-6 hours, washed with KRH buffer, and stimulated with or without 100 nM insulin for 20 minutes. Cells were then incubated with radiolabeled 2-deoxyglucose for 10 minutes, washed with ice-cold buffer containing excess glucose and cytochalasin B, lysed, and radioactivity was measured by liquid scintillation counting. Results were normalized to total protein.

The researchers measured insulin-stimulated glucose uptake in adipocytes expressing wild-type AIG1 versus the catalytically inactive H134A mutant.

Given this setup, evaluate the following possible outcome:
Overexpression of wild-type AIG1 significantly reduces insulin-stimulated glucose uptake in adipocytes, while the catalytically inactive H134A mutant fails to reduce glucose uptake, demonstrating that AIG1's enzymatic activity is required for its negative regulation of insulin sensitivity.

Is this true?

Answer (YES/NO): YES